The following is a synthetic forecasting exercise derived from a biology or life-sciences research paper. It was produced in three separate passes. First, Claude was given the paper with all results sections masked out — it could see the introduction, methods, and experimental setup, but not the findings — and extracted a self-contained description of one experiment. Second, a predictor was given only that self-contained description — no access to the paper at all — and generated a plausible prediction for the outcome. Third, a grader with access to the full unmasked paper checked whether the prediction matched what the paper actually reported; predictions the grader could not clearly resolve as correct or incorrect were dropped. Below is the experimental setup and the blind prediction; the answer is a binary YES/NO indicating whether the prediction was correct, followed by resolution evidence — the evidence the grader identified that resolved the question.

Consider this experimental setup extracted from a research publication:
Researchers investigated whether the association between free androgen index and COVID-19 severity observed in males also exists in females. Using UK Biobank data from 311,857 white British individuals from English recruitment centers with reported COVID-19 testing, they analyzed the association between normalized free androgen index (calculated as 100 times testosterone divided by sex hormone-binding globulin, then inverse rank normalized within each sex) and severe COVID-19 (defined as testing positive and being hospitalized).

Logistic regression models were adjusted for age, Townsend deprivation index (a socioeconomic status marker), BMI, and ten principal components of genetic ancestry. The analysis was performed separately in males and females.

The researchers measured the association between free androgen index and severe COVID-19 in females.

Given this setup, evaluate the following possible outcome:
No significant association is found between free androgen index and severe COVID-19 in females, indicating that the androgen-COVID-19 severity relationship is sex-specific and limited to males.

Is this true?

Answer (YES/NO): YES